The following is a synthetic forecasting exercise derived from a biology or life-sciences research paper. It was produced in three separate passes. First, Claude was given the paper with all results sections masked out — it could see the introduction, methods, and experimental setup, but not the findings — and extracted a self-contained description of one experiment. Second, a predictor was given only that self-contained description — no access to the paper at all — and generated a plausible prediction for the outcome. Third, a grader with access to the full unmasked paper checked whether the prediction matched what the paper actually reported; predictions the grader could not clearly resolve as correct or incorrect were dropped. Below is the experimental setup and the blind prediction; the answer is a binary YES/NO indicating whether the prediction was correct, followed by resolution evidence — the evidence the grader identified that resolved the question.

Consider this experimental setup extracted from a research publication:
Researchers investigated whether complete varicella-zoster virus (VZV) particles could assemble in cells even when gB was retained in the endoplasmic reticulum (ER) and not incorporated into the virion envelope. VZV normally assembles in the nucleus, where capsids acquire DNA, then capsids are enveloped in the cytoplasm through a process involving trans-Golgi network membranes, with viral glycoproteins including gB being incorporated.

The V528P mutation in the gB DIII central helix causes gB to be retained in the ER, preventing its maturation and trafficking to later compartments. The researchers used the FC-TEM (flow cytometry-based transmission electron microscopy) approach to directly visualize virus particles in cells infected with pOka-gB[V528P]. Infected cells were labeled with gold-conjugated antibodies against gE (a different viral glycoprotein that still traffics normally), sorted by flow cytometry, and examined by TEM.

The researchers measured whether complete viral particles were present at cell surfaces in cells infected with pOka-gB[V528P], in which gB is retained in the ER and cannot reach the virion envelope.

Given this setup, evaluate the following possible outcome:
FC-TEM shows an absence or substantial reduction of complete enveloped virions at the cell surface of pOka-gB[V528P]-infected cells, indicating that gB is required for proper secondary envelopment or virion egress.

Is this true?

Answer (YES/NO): NO